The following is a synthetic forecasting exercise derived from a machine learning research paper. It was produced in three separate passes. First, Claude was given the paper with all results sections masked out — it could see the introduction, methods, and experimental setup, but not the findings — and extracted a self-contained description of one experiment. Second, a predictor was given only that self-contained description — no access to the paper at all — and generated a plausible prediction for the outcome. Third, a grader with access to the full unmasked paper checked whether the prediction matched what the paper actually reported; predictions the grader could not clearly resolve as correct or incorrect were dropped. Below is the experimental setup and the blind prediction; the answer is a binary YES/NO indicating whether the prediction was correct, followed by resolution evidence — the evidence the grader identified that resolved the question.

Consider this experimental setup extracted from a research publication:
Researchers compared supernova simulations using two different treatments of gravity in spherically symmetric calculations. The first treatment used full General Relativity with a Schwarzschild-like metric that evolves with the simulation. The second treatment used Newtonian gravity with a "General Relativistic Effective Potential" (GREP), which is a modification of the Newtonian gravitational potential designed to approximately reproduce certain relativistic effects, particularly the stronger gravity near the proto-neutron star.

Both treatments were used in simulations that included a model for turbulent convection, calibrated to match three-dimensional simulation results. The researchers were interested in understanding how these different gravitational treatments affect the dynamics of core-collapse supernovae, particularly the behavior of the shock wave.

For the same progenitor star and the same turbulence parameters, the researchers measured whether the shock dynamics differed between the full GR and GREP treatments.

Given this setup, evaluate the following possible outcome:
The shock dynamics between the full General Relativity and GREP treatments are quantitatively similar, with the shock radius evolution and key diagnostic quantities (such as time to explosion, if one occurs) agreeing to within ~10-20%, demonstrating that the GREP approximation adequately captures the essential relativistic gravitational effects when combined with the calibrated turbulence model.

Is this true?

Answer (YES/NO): NO